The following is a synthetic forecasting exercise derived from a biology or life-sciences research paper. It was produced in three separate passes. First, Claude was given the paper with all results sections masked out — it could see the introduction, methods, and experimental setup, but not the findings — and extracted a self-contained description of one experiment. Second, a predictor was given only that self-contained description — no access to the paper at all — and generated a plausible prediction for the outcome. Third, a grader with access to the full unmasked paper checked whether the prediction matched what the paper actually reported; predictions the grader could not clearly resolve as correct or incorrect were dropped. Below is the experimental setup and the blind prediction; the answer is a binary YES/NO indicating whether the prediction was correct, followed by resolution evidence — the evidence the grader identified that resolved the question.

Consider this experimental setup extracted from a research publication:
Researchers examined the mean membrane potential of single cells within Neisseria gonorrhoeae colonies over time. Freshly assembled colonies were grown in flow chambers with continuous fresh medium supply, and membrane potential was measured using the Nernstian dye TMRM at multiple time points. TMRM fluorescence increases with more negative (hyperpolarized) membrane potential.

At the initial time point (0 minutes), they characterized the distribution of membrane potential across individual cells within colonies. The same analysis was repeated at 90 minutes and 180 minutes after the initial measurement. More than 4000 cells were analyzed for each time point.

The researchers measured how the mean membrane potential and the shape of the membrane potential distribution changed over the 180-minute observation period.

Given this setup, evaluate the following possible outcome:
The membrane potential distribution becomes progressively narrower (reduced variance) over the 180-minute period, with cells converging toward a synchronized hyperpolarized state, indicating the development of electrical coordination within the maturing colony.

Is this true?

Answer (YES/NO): NO